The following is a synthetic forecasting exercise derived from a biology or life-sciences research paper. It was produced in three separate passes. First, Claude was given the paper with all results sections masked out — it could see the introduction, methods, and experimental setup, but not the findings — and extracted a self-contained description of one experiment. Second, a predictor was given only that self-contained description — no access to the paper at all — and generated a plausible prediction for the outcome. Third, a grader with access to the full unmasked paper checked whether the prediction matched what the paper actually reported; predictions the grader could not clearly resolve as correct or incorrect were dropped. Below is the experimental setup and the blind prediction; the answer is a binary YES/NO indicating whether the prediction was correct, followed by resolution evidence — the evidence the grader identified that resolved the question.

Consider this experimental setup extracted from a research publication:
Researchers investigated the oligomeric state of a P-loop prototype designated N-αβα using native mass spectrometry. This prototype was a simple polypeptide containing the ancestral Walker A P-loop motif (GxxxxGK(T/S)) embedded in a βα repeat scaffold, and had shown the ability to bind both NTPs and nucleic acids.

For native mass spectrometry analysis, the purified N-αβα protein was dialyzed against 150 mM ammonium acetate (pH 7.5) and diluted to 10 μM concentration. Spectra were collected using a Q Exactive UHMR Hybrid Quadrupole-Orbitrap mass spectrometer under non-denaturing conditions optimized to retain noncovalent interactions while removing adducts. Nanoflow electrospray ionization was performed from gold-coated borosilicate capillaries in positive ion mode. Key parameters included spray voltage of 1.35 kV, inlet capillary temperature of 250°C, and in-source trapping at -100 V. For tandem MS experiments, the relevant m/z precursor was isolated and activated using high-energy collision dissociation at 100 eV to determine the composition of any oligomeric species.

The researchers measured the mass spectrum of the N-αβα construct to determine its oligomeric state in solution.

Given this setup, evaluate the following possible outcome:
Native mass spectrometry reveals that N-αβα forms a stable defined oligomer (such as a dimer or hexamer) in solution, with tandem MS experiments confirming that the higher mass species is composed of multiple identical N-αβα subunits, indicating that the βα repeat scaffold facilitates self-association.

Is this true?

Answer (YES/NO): NO